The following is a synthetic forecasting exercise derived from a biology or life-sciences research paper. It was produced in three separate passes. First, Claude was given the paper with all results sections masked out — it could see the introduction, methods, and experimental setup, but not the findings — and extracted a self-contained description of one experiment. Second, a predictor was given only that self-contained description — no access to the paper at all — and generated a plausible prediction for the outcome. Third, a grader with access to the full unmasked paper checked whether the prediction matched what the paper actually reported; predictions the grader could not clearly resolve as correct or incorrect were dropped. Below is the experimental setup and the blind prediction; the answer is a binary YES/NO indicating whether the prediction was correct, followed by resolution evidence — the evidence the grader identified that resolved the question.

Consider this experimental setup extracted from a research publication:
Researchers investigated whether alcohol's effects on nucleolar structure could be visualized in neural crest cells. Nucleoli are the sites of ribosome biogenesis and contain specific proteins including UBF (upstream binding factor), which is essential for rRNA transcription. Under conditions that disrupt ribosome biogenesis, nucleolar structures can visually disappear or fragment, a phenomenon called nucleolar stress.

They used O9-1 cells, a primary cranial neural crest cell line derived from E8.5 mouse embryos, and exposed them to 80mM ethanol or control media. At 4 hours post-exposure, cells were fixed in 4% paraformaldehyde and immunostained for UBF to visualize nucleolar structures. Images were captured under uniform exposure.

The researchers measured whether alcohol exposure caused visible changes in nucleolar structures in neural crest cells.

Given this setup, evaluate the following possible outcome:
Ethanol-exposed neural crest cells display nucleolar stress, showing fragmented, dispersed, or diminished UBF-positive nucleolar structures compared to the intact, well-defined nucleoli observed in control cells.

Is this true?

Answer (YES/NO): YES